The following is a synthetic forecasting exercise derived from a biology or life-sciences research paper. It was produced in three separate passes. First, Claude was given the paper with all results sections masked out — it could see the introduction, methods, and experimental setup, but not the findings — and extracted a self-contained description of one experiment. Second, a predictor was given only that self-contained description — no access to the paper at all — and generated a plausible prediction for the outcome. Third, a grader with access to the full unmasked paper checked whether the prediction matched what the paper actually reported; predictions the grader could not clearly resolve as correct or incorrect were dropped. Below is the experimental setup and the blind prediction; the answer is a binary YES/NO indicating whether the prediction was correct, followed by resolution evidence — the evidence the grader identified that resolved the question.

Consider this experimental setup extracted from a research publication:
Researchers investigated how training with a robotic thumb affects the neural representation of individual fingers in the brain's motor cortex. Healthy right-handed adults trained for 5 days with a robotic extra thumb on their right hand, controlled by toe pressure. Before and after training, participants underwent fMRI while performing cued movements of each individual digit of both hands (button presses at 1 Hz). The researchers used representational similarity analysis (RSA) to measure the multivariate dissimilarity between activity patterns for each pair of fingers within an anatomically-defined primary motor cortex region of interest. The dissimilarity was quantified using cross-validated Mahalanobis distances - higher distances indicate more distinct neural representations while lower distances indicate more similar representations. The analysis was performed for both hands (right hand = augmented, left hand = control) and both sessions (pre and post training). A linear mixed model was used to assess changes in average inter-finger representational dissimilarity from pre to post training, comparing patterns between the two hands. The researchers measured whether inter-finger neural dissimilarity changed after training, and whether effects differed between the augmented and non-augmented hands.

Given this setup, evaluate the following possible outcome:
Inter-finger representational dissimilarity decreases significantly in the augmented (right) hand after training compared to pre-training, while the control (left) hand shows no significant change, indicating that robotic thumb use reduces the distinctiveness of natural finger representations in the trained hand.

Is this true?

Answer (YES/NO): YES